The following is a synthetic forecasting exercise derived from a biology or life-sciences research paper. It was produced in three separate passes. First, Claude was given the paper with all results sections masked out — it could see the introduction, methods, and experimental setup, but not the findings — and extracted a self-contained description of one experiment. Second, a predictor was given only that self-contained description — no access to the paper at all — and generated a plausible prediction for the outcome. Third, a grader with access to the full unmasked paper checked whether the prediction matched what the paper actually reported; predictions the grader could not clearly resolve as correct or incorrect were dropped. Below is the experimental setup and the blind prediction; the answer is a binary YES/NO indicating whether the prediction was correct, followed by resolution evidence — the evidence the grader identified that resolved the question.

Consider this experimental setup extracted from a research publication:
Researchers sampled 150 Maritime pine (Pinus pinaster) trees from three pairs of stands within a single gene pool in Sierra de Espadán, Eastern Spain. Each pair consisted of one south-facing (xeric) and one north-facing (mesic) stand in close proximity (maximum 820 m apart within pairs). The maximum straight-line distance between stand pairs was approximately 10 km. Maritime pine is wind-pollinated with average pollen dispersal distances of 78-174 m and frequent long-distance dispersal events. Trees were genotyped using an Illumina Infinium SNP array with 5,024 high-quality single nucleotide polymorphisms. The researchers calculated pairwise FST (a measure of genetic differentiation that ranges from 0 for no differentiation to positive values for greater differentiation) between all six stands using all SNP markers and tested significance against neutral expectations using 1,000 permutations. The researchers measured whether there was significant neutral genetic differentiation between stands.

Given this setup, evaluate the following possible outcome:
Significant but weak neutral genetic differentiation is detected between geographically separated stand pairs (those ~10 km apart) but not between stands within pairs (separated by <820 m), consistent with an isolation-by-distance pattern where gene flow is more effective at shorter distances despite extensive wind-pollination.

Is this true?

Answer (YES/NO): NO